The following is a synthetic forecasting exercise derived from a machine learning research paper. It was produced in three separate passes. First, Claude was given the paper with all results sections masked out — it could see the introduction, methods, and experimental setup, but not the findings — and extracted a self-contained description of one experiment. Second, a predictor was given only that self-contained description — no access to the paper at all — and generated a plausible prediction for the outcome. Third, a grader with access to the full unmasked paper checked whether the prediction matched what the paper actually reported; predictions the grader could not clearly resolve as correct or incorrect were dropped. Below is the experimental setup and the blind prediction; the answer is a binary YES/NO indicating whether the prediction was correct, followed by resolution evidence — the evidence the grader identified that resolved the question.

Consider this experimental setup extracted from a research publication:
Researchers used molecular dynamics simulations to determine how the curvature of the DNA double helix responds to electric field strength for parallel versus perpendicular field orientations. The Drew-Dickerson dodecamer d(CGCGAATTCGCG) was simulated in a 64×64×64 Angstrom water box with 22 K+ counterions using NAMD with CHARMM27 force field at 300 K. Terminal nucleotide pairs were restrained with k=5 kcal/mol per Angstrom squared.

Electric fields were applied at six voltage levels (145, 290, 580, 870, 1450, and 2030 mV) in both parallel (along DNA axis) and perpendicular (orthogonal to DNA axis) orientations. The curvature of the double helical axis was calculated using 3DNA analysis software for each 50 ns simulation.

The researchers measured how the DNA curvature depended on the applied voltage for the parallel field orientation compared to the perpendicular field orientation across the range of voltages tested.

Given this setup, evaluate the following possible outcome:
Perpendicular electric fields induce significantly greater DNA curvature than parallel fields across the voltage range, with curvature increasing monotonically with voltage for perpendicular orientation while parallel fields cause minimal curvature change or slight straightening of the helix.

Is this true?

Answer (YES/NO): NO